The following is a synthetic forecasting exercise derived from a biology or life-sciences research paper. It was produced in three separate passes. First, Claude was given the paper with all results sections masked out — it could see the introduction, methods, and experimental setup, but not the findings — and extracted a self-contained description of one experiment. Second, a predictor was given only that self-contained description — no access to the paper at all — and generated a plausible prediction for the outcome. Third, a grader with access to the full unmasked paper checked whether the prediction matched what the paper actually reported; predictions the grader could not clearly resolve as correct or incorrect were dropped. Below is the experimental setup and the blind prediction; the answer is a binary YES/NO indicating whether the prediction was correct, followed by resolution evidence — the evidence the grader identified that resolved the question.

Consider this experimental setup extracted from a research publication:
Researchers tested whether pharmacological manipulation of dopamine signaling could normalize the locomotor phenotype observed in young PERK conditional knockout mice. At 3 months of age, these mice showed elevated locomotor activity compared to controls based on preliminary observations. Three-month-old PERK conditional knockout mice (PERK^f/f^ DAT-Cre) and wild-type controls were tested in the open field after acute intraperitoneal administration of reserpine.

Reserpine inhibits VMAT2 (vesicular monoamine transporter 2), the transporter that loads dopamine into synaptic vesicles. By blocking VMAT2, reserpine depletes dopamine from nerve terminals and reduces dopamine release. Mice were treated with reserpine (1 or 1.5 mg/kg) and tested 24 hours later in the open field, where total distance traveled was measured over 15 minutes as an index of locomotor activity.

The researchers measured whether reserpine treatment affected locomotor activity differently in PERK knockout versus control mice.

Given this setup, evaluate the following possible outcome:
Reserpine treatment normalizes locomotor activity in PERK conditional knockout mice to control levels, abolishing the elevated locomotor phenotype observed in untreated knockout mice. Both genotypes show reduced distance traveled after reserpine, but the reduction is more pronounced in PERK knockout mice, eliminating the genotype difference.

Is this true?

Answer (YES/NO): NO